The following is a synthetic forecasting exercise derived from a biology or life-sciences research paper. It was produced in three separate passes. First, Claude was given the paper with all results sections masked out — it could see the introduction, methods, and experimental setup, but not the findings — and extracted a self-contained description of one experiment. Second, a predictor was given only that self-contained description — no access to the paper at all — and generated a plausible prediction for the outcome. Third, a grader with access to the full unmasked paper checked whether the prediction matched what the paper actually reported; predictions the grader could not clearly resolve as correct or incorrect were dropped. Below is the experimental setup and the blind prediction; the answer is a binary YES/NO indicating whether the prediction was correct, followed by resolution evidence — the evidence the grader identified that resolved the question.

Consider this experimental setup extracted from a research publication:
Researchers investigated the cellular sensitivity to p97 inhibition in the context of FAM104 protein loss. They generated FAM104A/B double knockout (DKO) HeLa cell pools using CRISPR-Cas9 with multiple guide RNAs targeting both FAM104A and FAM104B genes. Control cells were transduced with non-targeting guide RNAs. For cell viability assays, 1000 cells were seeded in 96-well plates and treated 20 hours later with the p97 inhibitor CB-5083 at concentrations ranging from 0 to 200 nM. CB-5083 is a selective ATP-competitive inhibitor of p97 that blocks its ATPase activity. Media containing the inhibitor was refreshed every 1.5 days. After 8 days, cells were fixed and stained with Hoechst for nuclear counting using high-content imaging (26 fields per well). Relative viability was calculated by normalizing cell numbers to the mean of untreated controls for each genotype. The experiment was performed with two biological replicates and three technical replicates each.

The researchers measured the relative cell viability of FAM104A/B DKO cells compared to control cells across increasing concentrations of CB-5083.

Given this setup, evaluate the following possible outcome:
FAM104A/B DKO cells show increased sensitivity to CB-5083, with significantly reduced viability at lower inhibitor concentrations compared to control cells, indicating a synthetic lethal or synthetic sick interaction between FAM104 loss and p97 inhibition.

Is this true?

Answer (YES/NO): NO